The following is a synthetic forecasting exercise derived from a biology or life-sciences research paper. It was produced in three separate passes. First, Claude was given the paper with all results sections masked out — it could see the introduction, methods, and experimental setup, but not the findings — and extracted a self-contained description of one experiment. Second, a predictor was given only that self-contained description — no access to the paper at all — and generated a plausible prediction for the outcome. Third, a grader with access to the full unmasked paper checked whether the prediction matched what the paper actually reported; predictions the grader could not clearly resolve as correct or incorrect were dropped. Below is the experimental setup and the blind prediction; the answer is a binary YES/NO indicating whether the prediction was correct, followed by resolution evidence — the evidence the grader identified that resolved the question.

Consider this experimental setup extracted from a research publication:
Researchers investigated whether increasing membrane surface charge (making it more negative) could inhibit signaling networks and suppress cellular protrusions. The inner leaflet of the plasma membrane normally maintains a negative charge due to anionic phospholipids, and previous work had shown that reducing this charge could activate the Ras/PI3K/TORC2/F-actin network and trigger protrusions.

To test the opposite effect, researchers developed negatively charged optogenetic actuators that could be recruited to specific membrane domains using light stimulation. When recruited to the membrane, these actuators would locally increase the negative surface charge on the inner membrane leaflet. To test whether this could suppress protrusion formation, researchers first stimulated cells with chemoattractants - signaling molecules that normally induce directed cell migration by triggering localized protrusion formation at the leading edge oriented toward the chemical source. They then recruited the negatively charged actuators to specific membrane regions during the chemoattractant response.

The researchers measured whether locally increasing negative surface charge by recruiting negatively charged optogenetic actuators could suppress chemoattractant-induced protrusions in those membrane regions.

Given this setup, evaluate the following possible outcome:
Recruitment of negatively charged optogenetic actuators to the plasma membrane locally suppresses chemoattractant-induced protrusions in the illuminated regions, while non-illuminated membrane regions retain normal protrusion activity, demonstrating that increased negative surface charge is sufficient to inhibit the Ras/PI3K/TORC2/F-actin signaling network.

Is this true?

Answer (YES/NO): YES